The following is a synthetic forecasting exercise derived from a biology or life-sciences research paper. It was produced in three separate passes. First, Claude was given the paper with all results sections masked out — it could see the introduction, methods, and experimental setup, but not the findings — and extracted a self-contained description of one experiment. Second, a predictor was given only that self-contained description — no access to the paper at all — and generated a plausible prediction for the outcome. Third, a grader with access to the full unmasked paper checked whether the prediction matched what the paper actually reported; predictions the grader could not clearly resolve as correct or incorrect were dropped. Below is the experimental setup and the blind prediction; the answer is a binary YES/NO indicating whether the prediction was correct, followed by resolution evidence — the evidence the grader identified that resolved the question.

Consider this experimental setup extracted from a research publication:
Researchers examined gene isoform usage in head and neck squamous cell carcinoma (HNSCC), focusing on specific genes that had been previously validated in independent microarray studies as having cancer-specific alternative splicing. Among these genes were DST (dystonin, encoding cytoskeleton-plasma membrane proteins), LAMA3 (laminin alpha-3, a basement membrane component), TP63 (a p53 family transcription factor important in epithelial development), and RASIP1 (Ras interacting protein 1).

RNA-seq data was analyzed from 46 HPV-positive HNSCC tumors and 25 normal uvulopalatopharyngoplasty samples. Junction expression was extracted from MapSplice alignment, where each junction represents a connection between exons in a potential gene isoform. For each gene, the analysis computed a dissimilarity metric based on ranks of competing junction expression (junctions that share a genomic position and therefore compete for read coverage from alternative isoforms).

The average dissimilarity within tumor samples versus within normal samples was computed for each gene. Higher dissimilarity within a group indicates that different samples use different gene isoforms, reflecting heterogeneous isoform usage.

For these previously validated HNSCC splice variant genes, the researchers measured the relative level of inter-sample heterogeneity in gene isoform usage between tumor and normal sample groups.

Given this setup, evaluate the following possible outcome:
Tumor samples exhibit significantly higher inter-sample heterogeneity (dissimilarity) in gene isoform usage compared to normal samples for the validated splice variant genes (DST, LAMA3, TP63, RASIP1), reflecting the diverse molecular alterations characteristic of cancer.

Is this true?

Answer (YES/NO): YES